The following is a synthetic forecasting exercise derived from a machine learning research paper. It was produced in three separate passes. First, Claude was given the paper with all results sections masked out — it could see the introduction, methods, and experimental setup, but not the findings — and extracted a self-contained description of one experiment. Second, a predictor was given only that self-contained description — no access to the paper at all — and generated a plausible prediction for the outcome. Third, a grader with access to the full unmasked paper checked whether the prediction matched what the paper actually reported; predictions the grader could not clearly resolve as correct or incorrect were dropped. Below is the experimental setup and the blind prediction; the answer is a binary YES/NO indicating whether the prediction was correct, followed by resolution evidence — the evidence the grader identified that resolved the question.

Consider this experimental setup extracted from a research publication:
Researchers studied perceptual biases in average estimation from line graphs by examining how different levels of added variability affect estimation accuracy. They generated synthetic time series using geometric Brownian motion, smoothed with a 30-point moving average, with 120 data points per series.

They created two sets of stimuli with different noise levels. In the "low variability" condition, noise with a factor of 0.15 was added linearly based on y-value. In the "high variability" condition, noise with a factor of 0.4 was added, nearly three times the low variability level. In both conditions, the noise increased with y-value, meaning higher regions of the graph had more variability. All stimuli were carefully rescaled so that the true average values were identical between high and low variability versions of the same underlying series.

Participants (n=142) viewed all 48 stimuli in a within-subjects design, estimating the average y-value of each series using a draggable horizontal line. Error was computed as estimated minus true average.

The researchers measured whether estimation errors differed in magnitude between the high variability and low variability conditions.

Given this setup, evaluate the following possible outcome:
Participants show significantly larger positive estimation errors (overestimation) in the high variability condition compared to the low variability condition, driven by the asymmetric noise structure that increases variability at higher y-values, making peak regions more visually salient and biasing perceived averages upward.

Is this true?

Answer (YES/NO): YES